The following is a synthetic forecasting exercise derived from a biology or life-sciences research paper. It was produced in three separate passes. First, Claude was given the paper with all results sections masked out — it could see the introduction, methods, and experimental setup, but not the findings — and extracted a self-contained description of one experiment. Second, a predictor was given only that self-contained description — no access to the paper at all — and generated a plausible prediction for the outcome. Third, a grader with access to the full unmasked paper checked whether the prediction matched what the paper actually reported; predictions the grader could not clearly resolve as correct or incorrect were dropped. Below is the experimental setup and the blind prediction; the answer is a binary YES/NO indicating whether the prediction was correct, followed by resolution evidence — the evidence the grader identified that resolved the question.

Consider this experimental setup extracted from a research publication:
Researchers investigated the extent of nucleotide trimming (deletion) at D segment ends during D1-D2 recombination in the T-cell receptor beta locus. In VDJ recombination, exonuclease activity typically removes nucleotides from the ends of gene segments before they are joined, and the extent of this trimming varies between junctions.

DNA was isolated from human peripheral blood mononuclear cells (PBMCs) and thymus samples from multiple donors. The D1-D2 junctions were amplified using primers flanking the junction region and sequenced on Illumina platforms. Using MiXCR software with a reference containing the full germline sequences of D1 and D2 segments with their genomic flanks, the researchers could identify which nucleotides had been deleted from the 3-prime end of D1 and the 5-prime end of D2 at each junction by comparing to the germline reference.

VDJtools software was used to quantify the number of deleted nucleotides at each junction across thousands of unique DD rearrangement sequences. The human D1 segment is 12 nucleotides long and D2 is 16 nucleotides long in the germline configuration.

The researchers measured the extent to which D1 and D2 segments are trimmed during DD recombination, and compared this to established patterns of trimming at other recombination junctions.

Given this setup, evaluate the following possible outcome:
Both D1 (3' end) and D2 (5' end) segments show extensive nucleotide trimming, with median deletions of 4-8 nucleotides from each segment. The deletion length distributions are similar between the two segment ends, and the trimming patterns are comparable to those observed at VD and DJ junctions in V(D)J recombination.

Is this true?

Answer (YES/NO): NO